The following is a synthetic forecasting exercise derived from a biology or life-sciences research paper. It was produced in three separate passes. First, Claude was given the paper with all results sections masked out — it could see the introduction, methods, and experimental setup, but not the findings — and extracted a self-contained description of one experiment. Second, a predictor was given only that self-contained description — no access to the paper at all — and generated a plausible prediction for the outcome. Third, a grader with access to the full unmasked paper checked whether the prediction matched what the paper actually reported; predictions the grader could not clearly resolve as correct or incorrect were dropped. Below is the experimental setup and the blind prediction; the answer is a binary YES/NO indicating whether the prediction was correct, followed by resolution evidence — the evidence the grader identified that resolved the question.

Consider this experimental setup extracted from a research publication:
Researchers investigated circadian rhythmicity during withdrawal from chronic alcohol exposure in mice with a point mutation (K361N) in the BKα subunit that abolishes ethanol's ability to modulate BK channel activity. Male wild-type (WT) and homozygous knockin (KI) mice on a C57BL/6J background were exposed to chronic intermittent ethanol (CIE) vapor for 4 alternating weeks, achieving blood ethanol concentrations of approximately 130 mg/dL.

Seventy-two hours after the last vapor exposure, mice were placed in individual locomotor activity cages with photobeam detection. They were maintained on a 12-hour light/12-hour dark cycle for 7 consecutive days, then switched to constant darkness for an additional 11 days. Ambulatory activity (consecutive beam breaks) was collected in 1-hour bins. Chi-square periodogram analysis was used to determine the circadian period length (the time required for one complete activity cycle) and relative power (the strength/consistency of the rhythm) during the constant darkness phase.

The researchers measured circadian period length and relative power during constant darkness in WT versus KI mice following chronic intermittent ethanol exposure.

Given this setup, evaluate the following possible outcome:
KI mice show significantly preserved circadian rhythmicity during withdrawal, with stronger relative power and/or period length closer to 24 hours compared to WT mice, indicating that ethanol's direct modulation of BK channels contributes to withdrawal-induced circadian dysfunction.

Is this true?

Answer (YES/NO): NO